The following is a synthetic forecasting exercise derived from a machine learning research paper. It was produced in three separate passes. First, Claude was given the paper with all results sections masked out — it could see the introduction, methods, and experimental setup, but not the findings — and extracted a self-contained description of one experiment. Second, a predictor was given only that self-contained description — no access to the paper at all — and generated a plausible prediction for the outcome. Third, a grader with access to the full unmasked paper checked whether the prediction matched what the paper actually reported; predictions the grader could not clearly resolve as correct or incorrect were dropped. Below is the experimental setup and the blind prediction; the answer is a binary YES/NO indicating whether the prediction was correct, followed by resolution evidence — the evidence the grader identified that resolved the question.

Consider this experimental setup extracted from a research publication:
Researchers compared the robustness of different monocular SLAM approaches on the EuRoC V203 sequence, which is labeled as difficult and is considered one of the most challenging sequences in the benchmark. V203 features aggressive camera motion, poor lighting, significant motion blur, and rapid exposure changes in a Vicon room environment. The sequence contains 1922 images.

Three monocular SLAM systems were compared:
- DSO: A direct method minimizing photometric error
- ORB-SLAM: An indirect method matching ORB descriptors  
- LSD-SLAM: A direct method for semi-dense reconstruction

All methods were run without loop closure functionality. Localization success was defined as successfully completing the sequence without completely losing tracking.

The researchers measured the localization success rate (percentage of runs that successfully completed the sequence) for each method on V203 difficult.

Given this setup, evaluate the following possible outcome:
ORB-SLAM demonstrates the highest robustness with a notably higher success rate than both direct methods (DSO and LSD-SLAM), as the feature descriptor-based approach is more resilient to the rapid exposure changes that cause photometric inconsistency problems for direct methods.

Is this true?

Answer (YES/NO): NO